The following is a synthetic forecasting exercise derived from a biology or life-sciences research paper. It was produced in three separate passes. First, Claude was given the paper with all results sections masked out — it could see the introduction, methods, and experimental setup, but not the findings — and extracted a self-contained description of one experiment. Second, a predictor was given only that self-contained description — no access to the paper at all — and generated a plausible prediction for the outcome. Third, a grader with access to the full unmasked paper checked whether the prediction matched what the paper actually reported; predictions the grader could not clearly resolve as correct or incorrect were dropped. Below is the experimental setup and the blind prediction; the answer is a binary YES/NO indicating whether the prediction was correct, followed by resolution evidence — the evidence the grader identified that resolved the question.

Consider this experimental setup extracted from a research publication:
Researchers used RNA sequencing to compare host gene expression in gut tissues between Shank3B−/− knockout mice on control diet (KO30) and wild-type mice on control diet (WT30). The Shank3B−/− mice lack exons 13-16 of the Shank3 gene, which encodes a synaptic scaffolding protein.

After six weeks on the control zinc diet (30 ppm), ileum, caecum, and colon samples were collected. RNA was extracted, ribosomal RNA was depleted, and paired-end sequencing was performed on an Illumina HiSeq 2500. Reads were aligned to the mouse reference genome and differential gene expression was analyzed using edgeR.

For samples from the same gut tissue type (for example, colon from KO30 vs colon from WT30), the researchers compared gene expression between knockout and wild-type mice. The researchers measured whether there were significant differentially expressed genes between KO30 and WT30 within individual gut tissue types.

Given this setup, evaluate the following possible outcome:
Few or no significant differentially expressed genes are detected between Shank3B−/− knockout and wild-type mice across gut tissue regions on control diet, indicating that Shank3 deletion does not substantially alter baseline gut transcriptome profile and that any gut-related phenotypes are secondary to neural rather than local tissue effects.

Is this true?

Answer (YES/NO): NO